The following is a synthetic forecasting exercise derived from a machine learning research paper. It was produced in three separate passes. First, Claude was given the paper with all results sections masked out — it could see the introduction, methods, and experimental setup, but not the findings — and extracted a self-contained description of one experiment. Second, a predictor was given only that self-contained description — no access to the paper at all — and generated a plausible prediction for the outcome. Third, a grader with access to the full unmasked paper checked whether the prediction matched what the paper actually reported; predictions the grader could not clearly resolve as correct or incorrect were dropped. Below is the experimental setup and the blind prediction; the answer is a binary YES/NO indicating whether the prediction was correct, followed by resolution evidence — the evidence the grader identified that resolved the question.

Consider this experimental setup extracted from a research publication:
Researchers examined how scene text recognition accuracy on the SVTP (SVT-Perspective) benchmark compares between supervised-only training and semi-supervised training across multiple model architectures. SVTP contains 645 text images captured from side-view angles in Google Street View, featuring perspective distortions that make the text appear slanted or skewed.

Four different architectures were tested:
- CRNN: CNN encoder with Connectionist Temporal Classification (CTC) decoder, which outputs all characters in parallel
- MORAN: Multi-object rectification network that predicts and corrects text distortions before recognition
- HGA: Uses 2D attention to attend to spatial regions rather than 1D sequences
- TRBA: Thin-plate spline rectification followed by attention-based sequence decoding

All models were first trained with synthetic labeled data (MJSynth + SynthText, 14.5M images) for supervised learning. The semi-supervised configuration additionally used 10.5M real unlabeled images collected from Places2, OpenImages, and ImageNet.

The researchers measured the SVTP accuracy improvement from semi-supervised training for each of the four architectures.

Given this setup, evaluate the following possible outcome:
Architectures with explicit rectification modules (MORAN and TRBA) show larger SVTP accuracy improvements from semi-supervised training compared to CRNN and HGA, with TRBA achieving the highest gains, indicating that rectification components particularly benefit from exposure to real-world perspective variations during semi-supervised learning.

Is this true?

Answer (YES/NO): NO